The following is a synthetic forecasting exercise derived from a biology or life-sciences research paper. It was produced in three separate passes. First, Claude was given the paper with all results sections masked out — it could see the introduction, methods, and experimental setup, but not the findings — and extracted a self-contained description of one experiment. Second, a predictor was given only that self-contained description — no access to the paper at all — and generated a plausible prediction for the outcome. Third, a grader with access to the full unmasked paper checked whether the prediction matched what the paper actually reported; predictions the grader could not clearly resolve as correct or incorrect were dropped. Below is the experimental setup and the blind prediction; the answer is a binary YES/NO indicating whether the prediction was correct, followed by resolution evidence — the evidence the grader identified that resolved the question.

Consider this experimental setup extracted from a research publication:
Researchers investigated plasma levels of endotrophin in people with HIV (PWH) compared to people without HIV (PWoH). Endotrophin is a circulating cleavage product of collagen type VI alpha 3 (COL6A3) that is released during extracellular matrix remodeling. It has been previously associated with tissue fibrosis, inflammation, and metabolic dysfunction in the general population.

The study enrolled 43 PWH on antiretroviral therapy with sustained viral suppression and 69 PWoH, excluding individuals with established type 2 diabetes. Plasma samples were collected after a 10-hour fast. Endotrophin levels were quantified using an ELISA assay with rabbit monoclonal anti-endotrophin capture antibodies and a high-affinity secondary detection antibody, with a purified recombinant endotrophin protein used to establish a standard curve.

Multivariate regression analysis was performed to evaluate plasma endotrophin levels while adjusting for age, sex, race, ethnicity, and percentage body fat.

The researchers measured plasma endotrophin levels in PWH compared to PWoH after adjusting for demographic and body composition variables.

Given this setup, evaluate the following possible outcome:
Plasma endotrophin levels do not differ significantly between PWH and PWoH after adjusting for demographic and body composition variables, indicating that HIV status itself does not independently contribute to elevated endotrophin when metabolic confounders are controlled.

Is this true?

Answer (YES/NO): NO